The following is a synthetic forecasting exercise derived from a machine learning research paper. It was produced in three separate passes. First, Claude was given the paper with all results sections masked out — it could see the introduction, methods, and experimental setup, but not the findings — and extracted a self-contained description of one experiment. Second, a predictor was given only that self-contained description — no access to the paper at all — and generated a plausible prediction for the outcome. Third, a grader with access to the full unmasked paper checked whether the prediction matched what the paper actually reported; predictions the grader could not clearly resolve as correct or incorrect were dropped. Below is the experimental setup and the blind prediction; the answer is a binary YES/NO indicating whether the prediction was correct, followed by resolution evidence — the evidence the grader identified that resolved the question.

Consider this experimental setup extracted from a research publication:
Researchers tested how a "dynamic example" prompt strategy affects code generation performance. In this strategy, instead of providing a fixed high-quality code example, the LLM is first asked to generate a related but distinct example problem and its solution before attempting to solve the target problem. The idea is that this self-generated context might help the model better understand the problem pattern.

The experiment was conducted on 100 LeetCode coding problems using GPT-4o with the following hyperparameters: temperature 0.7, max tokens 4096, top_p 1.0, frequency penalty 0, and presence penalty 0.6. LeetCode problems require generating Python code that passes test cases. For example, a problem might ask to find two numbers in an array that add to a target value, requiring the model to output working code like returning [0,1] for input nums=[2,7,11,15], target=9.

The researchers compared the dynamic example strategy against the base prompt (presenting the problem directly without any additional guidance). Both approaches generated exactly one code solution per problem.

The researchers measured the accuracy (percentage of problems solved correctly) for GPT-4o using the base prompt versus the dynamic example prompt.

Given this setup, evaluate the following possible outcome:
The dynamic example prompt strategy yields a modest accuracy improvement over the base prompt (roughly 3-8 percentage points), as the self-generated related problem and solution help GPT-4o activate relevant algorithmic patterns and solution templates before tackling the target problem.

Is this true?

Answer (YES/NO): NO